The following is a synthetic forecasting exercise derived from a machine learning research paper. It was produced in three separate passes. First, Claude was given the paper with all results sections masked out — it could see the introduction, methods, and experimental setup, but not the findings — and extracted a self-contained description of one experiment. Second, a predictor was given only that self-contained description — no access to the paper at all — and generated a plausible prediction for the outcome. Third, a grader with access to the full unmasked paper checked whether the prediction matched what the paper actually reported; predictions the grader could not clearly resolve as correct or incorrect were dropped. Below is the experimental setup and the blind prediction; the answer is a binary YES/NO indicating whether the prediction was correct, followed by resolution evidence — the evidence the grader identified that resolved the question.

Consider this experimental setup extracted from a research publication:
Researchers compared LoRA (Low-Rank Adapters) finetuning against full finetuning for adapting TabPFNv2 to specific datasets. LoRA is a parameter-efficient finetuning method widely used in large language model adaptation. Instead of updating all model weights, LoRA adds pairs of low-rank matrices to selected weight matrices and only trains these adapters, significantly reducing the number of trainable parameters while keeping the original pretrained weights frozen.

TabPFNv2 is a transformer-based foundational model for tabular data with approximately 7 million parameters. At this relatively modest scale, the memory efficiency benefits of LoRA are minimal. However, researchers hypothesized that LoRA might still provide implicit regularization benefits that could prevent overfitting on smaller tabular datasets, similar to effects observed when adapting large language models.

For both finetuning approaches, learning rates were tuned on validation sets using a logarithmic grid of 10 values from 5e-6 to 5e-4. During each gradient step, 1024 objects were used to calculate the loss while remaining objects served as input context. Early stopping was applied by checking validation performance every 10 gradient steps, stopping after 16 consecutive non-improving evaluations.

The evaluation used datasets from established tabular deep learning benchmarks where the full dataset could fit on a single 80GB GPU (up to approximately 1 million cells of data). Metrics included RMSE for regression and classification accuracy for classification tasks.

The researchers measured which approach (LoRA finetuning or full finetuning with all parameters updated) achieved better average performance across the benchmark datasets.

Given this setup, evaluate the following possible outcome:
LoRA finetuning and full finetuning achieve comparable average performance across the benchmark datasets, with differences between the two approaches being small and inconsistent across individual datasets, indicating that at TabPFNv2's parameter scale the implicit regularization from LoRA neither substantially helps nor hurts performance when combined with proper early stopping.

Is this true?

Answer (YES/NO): YES